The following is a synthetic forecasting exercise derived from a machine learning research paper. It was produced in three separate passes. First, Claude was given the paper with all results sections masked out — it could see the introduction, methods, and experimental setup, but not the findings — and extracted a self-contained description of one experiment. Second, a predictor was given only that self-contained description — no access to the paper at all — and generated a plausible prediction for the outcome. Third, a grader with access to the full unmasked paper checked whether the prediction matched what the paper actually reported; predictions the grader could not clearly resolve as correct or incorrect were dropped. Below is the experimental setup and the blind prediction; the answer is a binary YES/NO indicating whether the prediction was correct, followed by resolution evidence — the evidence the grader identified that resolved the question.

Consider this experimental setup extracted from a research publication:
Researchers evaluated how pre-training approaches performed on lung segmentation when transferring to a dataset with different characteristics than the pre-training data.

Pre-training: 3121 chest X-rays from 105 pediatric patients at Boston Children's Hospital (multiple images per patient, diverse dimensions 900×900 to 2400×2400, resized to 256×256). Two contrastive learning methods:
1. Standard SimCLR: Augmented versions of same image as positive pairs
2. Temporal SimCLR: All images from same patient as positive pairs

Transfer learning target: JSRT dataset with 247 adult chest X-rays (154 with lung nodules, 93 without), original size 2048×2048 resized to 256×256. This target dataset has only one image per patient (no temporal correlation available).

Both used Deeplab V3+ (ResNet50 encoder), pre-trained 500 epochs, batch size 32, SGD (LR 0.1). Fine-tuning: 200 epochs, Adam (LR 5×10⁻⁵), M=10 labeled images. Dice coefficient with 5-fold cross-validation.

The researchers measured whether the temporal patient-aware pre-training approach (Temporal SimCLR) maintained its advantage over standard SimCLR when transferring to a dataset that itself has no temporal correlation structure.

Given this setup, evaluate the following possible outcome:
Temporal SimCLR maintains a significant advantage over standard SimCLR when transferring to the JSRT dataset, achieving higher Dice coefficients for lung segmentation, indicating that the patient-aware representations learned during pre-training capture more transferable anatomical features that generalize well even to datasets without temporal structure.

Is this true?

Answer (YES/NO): YES